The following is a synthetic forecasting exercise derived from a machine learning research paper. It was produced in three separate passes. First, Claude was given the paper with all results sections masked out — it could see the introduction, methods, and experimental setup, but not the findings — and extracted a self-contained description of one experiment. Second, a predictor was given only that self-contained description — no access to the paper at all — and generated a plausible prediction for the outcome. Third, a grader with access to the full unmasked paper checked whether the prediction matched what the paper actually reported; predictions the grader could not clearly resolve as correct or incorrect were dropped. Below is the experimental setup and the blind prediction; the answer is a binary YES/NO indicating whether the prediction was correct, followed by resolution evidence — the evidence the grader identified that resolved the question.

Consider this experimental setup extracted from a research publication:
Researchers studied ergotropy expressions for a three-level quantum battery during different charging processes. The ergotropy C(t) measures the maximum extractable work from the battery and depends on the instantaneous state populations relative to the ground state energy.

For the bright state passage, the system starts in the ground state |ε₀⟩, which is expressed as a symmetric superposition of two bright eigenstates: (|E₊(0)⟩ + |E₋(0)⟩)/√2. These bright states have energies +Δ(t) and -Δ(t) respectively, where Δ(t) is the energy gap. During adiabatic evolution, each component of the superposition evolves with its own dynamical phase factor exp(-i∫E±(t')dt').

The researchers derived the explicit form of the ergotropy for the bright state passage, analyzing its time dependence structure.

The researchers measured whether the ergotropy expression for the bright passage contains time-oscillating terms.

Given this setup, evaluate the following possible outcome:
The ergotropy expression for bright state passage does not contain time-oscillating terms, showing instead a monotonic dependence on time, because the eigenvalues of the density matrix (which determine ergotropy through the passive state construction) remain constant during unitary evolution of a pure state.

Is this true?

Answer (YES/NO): NO